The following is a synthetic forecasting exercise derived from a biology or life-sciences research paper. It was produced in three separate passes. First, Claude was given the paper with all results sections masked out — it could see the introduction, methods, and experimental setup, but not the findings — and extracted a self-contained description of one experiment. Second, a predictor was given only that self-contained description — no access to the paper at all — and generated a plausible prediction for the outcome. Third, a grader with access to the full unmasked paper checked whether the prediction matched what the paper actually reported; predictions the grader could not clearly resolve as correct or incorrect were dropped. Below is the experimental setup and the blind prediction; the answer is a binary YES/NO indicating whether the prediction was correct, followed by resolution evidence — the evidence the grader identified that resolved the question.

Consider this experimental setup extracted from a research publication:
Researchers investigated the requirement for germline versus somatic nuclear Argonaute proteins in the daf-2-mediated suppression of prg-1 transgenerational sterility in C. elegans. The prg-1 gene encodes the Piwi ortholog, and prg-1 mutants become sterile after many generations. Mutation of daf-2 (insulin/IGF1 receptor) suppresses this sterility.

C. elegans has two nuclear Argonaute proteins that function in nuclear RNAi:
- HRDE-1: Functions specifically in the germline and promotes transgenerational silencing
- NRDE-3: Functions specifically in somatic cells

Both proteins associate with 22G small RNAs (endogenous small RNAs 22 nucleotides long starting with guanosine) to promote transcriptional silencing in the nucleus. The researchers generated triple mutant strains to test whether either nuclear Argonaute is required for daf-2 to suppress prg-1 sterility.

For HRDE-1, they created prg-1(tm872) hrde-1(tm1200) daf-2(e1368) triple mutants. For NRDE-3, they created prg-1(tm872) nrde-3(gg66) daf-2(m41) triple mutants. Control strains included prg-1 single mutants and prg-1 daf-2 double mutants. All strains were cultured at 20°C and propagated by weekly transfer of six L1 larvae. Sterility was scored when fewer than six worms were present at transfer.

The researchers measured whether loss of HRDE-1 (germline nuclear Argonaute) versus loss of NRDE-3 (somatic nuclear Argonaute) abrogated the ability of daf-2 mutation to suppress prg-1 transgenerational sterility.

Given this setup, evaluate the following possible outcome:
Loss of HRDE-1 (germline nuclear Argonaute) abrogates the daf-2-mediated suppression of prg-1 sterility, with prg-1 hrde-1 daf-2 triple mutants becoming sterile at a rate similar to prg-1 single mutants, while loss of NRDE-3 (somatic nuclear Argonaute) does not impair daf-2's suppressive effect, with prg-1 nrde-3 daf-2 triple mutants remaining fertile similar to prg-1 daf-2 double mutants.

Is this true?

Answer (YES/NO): NO